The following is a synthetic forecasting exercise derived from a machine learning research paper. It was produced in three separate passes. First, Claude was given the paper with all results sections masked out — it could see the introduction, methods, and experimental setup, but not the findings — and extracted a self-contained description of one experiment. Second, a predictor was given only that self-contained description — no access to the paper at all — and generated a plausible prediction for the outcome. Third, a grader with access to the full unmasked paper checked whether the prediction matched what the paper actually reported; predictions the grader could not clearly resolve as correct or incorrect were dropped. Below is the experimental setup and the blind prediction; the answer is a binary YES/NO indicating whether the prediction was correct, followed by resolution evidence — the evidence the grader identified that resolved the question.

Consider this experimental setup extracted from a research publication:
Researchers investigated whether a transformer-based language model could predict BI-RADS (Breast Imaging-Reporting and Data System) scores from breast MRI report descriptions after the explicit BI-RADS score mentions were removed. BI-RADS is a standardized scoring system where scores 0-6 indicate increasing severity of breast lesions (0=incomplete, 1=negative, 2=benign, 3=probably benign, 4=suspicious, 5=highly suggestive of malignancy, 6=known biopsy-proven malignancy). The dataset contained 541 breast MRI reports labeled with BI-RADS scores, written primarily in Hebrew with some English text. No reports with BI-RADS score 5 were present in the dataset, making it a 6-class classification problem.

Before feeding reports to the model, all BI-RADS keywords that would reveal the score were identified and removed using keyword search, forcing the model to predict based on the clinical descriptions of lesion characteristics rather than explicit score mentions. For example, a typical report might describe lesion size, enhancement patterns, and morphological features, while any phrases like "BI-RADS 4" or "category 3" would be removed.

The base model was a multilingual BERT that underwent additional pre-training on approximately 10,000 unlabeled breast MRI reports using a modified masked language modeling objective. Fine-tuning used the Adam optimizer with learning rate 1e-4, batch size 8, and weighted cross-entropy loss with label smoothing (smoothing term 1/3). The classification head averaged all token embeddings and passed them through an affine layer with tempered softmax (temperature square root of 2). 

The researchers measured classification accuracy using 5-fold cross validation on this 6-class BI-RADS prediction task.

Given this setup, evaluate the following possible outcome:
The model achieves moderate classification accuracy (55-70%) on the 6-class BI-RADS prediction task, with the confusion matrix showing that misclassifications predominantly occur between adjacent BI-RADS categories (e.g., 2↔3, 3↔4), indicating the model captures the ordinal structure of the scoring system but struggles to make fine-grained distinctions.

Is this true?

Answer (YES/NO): NO